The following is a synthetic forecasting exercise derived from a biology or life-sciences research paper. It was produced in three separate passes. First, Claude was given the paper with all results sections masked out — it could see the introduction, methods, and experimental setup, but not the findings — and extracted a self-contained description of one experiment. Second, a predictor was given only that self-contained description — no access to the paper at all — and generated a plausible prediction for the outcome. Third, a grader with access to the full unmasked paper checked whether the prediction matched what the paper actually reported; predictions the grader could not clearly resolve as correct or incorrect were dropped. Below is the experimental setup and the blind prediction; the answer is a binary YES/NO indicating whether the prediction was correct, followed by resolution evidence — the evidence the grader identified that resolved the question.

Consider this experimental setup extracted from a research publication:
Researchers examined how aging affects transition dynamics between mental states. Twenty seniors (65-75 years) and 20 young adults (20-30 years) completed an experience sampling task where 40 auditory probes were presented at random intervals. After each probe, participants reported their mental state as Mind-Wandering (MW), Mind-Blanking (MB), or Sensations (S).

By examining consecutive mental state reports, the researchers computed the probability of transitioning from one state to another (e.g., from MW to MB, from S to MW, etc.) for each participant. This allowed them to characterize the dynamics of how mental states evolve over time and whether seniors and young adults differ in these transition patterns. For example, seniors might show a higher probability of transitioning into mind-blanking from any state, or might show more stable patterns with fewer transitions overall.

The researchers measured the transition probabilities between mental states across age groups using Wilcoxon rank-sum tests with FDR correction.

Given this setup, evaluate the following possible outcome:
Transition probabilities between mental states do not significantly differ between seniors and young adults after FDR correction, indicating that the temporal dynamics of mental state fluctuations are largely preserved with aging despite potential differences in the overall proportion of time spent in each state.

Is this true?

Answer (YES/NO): YES